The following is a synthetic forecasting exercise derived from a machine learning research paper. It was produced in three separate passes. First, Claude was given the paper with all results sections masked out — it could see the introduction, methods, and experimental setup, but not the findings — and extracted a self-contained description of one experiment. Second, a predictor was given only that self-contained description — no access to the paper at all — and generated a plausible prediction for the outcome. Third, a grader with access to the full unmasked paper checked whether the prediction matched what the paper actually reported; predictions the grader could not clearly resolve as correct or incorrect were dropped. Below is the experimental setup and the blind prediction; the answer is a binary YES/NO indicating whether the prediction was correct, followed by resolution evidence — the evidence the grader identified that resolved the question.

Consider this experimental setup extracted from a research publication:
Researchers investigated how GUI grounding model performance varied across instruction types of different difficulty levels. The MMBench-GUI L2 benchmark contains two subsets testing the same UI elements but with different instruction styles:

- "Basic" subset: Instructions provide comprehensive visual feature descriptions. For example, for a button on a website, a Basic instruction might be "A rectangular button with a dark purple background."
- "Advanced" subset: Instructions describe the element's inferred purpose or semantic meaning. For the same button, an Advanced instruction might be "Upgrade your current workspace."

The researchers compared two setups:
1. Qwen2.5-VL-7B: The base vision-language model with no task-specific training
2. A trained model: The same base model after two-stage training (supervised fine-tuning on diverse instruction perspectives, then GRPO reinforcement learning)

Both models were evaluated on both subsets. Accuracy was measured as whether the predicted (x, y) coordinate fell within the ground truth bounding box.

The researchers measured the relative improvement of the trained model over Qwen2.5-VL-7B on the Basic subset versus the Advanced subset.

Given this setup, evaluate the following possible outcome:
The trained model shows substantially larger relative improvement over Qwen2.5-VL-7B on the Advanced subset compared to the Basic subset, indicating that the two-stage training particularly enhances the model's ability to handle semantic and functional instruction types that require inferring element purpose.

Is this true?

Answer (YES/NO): YES